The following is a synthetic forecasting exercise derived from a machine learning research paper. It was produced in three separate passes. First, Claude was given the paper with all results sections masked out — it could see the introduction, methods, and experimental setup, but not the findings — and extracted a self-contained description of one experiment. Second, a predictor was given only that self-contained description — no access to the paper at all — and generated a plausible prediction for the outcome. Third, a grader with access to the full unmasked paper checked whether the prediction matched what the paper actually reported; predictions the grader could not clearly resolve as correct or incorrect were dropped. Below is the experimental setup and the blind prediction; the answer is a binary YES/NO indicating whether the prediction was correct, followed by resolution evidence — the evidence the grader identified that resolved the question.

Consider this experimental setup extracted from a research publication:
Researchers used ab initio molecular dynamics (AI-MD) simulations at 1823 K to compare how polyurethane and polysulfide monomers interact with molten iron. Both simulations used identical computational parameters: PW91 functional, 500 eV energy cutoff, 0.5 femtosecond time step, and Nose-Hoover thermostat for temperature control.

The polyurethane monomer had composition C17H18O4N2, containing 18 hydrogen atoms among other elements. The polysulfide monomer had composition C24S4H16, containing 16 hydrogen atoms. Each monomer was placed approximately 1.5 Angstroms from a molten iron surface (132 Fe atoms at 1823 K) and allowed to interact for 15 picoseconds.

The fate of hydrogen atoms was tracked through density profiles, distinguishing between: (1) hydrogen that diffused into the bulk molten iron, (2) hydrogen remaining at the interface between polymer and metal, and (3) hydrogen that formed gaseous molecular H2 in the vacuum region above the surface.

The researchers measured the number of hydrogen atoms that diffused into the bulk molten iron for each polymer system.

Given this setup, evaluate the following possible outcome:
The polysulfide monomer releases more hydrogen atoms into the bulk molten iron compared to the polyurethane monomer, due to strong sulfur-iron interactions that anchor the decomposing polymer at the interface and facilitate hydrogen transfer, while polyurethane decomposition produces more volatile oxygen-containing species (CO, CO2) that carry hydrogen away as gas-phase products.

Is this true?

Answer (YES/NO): NO